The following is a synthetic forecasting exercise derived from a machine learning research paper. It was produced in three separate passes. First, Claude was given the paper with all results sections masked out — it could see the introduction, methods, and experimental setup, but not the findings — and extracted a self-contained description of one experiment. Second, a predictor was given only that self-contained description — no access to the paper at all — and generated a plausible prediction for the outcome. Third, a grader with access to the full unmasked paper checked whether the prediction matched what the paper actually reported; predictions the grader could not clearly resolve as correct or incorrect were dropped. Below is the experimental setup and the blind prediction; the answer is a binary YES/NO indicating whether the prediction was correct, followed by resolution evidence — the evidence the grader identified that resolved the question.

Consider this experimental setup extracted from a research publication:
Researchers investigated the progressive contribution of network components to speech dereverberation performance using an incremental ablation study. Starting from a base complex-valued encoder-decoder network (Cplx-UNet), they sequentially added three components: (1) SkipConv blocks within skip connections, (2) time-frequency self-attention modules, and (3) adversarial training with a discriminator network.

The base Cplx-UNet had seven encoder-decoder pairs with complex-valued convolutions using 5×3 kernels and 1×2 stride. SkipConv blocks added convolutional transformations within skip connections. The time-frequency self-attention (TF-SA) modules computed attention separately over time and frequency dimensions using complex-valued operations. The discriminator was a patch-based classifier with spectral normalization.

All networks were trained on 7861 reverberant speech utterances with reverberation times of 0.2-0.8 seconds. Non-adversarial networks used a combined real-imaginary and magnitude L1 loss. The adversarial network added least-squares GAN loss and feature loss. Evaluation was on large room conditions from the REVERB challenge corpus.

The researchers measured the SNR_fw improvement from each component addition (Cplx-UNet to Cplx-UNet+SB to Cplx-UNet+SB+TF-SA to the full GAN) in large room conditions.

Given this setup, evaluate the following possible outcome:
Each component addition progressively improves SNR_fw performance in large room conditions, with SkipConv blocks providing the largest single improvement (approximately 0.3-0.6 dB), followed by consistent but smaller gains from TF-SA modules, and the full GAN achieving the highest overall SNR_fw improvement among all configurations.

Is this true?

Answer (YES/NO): NO